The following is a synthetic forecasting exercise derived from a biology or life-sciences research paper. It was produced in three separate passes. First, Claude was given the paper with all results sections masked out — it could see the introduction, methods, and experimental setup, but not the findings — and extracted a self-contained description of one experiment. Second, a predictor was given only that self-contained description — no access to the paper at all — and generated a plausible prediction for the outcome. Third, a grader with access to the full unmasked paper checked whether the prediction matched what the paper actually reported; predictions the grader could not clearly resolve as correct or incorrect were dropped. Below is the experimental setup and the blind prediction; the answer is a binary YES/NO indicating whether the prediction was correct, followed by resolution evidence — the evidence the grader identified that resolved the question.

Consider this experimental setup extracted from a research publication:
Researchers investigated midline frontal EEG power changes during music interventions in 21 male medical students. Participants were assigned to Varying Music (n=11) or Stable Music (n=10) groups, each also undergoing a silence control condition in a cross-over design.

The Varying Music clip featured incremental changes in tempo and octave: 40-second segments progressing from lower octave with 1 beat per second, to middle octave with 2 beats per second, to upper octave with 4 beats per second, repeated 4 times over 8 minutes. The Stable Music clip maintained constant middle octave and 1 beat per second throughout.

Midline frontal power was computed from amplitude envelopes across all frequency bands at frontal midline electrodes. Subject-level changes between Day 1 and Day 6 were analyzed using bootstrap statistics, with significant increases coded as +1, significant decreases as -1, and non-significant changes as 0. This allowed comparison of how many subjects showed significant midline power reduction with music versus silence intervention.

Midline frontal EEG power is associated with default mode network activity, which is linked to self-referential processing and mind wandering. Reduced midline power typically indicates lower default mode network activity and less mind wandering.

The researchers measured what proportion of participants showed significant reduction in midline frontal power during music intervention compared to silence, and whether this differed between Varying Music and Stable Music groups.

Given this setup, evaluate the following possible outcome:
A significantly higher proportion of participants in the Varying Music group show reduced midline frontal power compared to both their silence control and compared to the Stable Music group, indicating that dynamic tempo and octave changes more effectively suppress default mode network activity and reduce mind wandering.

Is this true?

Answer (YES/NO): NO